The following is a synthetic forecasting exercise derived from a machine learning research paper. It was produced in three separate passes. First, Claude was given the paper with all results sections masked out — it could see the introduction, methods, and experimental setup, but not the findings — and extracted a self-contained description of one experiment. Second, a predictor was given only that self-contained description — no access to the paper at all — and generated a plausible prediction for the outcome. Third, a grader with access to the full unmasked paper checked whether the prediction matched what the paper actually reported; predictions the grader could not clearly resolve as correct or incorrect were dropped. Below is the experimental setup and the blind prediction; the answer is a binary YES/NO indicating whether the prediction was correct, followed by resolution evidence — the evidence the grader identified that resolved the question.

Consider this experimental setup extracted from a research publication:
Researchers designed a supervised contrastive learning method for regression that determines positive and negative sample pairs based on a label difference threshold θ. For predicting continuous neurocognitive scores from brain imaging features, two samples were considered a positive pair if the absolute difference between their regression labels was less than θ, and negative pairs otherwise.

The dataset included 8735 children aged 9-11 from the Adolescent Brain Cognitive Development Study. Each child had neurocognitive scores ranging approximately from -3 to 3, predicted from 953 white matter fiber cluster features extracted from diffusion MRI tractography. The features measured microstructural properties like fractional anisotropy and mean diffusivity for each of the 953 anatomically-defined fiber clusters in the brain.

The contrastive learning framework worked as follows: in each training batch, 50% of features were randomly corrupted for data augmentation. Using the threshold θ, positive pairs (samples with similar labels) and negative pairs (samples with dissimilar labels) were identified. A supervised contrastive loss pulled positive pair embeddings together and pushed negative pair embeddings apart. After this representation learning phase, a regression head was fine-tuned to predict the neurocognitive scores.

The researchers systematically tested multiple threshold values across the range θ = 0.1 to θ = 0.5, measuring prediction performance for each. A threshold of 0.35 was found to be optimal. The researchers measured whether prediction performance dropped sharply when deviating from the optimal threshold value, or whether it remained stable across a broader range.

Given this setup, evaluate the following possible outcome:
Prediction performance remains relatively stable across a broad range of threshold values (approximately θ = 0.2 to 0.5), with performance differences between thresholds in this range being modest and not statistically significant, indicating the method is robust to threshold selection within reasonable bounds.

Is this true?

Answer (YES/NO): YES